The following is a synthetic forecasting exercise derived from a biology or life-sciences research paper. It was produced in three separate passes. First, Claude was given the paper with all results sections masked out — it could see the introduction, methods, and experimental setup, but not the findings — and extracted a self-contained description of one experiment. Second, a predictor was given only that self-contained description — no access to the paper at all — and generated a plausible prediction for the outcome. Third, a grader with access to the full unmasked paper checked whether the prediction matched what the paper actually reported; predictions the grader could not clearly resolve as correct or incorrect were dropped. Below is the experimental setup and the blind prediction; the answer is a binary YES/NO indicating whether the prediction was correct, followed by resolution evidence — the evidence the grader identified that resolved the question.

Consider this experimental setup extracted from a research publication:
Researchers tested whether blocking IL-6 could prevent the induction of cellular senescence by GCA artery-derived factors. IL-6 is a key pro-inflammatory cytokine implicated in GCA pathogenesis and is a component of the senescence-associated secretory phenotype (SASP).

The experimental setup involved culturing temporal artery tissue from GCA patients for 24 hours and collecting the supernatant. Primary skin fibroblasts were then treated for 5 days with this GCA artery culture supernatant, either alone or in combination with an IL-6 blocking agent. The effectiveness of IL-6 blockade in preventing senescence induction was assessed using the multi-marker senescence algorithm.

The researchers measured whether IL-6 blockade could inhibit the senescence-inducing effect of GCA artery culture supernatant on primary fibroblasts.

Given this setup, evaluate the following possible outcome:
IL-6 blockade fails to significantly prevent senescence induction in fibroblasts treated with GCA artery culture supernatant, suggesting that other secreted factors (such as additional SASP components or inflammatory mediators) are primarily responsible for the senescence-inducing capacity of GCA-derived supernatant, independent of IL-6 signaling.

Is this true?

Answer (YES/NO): NO